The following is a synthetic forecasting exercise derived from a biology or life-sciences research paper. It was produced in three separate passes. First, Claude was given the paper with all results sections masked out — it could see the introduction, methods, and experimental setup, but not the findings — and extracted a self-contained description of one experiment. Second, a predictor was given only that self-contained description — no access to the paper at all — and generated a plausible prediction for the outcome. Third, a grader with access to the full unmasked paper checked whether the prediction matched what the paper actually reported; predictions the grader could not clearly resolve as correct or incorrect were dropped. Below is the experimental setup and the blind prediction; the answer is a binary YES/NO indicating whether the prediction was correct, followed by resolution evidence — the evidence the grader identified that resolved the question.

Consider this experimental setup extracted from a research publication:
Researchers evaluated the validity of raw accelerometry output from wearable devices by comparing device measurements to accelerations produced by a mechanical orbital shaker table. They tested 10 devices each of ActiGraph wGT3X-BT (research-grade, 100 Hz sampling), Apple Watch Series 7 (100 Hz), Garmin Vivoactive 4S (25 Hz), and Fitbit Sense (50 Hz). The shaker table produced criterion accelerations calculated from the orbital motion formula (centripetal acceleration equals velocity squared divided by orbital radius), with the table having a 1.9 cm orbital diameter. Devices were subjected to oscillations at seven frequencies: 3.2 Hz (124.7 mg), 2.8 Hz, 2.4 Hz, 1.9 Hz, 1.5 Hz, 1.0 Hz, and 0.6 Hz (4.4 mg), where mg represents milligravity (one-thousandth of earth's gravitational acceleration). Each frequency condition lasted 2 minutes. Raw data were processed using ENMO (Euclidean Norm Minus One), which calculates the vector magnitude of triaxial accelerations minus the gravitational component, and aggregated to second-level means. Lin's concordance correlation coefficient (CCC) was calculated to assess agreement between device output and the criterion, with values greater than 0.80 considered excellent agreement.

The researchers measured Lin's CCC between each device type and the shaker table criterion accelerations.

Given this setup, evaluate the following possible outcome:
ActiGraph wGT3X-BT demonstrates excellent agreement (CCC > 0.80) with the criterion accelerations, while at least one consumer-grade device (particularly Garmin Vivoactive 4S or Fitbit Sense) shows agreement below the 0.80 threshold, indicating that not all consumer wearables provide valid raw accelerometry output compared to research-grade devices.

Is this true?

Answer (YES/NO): YES